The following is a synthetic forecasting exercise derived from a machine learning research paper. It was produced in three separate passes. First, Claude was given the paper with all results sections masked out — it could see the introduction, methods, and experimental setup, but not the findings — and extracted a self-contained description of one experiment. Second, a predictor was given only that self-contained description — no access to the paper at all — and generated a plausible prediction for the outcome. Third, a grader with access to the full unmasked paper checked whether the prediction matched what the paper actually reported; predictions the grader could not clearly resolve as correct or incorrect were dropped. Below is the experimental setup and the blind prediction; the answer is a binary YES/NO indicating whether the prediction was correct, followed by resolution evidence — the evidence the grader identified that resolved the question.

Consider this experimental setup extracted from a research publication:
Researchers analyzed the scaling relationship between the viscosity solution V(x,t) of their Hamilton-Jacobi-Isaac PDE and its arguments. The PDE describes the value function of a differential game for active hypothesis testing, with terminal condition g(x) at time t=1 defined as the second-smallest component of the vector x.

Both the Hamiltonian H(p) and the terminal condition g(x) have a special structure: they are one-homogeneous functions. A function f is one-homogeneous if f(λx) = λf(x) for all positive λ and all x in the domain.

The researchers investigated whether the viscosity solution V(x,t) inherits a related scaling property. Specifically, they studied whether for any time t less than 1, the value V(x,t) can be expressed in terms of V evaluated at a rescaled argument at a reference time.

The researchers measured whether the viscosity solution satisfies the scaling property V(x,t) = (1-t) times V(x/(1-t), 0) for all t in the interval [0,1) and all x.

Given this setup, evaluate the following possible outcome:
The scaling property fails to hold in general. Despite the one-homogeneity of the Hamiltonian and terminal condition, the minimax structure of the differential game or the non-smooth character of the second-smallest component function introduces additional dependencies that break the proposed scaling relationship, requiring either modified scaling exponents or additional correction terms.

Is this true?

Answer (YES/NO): NO